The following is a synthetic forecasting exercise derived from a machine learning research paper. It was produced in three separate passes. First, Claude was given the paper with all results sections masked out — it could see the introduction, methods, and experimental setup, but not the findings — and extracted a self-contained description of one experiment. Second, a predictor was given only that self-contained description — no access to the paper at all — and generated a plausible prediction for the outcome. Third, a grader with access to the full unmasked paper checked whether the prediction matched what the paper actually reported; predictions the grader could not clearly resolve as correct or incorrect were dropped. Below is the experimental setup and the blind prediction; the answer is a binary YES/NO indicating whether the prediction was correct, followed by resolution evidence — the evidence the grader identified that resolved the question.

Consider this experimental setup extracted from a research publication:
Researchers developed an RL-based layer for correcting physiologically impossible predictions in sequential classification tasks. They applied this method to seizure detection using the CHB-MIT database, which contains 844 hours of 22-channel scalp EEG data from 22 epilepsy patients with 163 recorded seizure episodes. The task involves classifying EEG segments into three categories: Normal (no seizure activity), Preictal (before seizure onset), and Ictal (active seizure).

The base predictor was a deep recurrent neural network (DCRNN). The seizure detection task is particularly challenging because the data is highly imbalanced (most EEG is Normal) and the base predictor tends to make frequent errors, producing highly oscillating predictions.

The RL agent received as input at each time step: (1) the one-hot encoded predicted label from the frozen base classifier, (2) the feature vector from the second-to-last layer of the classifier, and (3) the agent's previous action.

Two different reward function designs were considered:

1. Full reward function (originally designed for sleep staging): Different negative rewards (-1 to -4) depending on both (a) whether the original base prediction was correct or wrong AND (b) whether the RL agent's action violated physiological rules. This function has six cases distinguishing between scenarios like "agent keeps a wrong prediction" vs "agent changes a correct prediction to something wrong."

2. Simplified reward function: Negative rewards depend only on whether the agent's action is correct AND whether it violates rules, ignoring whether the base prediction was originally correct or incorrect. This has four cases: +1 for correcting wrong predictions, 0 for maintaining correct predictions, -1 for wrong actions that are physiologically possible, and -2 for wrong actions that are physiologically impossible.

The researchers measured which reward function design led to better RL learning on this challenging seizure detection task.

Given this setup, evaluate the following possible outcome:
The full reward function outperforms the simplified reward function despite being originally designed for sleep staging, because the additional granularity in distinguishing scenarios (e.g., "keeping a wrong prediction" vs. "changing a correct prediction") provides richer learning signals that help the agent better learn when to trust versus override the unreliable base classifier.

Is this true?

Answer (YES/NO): NO